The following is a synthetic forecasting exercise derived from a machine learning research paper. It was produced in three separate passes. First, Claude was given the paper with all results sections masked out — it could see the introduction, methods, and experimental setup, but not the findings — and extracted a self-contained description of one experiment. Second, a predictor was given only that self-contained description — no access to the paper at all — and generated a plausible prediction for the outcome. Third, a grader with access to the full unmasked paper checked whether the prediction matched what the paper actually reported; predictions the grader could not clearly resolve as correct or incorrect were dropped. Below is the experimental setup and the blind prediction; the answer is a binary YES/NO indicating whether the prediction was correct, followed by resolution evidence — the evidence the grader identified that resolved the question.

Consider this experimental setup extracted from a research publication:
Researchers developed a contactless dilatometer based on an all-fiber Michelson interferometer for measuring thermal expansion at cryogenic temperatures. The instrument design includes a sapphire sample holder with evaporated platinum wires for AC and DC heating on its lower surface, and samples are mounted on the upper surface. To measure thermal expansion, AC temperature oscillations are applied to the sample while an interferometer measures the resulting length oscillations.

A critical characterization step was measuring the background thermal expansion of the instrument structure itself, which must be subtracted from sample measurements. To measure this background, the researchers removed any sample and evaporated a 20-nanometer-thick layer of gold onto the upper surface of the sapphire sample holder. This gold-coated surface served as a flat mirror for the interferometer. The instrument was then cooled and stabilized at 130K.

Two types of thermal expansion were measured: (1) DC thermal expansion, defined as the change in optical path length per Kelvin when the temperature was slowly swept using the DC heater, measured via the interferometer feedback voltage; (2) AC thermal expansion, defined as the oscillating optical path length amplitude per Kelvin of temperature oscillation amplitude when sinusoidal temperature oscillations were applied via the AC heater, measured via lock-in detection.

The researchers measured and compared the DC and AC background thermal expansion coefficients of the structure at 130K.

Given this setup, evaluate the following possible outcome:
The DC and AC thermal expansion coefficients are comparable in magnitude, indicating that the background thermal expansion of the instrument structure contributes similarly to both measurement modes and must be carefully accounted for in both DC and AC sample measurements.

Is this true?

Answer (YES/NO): NO